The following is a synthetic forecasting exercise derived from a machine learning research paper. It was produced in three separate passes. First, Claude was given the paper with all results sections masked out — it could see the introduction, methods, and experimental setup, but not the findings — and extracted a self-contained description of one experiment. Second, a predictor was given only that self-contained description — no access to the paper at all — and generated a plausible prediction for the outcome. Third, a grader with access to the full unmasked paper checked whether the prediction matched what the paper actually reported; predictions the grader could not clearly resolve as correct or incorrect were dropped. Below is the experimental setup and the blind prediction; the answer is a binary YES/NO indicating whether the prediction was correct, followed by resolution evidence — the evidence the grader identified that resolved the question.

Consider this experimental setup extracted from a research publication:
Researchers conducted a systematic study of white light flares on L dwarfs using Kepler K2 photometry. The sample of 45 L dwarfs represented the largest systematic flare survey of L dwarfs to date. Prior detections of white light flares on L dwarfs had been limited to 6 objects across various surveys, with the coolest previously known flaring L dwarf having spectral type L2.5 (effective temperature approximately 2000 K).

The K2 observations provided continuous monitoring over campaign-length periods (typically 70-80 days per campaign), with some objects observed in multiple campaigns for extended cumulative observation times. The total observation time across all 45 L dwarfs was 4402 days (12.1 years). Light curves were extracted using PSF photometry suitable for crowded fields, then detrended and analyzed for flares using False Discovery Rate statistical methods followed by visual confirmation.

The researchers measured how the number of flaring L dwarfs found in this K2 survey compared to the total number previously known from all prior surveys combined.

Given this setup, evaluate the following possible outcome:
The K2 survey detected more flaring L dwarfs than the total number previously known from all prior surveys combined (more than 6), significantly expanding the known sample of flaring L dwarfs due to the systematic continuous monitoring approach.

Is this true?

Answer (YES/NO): YES